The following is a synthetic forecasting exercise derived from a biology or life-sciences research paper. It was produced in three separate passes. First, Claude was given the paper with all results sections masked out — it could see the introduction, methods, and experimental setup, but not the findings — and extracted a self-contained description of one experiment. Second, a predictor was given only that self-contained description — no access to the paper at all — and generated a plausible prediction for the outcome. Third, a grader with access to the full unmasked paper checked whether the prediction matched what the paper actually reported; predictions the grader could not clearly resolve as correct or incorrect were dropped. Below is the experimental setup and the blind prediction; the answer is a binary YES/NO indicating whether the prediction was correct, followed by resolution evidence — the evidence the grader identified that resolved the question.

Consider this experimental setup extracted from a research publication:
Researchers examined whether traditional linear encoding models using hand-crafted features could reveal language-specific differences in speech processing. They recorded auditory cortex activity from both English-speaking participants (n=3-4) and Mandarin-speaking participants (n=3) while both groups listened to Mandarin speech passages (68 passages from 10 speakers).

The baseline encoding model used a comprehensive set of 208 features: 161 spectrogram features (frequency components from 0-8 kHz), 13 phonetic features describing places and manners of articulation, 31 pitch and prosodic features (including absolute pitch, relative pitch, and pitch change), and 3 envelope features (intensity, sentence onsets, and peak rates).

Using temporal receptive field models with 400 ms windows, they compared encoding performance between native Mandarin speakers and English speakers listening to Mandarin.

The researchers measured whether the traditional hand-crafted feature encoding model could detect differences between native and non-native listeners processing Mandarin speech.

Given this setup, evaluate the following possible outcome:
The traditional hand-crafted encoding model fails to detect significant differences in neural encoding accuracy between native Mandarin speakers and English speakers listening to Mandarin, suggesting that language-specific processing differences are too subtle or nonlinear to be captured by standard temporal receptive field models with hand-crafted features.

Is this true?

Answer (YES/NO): YES